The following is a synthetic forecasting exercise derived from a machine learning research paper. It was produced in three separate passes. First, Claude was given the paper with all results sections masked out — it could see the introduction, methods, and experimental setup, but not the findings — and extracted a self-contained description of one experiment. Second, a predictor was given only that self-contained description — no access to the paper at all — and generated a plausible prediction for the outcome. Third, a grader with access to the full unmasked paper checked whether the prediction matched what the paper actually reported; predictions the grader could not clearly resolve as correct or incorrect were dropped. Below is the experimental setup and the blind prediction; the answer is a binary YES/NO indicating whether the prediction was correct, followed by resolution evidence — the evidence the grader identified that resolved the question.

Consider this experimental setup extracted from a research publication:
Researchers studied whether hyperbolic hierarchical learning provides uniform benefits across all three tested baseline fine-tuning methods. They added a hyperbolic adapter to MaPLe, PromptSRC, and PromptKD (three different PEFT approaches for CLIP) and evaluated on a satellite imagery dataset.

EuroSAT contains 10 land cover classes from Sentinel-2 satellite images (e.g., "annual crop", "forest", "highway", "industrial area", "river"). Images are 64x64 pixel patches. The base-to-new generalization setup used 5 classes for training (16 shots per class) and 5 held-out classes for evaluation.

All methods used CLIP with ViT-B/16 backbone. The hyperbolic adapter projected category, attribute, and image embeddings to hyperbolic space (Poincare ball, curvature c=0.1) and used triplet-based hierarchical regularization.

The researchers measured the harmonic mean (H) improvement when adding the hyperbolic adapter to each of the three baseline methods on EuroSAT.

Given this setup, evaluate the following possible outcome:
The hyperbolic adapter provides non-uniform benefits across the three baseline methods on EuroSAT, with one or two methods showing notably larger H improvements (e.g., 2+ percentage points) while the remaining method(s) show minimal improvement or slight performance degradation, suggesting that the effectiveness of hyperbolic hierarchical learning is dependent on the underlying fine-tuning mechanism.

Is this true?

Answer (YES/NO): NO